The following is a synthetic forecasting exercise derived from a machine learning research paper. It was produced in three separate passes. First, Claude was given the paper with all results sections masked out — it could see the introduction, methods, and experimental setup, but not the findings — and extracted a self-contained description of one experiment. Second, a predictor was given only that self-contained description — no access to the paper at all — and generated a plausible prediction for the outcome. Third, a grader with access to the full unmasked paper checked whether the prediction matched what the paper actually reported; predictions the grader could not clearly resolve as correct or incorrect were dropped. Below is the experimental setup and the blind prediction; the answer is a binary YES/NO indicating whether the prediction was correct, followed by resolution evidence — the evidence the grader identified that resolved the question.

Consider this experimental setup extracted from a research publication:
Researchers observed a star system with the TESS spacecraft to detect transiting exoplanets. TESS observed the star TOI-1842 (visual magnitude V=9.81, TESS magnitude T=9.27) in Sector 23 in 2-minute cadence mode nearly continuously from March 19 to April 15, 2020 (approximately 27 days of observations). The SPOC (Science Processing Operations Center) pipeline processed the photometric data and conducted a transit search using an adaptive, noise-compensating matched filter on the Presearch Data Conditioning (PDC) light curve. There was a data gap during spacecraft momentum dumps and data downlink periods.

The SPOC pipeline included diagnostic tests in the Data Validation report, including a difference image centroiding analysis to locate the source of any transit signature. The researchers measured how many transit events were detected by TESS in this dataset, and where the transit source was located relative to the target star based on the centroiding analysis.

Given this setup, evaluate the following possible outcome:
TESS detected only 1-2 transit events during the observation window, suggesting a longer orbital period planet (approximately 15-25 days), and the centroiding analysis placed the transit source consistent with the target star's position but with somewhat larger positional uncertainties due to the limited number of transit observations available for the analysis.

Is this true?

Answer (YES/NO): NO